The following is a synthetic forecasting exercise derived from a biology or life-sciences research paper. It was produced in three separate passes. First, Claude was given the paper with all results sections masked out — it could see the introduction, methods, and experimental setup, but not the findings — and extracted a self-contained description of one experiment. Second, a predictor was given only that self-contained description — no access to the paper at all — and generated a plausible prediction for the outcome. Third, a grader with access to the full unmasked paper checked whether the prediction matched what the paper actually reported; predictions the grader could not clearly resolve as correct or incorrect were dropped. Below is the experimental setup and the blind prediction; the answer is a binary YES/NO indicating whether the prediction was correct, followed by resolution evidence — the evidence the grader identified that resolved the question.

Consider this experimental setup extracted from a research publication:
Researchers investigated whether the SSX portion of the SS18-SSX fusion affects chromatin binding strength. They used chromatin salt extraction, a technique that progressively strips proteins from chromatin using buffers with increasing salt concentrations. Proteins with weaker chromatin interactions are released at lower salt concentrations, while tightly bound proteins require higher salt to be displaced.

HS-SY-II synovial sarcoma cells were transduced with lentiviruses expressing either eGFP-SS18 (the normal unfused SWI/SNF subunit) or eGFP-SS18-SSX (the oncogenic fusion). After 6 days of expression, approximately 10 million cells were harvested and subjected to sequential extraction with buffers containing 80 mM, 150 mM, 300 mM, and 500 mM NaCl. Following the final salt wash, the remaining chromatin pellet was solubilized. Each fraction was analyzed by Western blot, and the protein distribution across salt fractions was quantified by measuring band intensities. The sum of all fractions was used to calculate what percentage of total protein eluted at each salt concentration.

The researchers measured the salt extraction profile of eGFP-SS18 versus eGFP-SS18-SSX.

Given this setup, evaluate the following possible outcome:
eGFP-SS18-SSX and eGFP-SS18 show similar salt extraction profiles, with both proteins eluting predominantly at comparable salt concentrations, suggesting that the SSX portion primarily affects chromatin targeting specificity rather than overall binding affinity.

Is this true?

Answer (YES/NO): NO